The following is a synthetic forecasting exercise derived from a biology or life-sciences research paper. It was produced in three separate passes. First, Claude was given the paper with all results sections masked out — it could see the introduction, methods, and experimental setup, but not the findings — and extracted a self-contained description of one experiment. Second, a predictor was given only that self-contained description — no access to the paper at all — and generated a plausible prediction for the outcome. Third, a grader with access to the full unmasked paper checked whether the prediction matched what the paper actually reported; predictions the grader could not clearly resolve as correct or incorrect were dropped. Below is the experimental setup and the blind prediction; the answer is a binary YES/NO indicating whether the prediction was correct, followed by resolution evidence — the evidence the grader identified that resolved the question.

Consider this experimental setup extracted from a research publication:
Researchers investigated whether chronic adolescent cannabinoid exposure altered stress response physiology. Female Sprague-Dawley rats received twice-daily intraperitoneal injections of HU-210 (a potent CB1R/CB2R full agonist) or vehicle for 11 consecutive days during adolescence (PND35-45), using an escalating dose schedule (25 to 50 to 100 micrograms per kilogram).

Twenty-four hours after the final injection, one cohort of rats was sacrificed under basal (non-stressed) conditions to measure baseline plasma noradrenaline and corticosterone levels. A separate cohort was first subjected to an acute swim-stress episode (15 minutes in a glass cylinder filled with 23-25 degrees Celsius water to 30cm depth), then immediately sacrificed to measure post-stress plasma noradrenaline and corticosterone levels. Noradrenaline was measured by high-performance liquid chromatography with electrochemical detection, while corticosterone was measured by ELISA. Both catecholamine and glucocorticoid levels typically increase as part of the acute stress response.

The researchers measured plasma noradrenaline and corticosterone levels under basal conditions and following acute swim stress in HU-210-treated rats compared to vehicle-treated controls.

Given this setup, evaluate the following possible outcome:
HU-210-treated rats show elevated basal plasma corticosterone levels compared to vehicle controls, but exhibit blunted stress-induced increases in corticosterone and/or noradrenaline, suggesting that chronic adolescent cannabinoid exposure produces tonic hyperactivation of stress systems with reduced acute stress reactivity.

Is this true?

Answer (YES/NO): NO